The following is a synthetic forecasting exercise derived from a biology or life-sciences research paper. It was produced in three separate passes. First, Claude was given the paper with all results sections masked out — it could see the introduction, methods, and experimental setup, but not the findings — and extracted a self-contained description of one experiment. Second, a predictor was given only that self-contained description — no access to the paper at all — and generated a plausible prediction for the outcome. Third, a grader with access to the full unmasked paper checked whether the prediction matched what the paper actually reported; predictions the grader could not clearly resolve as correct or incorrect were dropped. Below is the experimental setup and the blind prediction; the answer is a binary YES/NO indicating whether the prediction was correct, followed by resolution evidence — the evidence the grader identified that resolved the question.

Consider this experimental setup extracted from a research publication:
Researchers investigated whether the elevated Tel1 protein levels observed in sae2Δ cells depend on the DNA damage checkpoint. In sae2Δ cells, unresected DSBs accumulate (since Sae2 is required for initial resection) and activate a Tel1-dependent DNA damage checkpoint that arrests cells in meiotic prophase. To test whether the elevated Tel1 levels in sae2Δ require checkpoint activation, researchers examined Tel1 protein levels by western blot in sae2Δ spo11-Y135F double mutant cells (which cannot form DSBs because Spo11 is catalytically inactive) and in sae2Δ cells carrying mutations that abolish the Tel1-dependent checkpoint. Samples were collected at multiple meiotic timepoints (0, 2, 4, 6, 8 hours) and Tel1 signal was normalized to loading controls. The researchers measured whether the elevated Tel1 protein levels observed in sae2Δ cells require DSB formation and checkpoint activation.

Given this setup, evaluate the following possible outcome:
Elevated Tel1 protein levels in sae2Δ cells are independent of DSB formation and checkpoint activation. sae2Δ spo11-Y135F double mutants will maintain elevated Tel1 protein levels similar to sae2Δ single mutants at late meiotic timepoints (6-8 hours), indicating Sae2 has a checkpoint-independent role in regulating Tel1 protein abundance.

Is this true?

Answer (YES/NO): NO